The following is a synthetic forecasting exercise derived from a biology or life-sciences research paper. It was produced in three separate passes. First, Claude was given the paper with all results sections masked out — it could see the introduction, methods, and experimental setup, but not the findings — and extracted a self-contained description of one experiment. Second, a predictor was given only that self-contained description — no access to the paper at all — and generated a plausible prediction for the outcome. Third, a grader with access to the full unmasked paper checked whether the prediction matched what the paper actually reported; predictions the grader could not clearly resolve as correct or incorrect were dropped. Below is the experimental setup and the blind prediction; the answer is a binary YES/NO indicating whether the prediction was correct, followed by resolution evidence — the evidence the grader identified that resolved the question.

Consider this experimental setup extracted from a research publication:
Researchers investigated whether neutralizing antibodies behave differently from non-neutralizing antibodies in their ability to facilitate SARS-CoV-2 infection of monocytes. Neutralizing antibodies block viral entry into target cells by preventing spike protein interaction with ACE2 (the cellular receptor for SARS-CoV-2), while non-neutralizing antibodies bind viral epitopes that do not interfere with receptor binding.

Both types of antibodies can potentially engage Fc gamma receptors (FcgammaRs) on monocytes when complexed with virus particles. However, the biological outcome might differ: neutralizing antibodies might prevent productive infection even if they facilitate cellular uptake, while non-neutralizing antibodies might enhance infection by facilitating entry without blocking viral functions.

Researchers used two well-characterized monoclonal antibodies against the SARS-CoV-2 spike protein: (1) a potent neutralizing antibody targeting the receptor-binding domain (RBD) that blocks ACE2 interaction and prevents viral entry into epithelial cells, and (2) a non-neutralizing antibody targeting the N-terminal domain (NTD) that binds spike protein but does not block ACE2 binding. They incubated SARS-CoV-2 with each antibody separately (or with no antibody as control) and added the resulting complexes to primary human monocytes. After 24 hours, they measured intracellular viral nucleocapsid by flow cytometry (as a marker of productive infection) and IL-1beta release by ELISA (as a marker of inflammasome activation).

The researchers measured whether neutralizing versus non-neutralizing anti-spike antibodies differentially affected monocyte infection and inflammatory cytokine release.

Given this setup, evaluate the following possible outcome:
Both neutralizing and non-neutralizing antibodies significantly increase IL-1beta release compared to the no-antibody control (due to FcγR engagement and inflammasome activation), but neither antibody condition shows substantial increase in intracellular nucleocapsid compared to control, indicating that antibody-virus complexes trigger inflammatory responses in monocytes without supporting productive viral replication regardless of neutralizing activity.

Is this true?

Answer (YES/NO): NO